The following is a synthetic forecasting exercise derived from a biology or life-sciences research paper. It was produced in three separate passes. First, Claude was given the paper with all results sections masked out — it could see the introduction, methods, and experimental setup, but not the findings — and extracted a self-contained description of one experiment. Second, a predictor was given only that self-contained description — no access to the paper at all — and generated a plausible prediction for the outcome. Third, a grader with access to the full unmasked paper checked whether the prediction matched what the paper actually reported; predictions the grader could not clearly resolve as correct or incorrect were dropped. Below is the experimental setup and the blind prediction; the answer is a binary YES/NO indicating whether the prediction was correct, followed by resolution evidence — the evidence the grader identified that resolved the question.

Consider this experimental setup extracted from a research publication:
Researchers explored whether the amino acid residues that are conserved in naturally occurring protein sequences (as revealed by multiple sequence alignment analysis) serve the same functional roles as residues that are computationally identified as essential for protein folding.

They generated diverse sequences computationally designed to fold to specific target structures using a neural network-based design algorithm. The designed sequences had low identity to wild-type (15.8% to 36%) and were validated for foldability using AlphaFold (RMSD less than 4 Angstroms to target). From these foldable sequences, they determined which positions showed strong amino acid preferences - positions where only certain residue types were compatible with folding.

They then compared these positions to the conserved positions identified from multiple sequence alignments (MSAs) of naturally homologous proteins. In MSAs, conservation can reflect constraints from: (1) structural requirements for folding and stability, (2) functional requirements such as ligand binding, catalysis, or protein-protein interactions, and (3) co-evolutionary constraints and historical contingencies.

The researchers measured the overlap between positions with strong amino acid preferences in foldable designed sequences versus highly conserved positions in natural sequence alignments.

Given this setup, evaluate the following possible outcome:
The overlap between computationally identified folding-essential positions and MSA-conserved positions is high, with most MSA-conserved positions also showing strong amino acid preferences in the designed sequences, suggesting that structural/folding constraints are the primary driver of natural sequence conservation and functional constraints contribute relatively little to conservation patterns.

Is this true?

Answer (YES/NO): NO